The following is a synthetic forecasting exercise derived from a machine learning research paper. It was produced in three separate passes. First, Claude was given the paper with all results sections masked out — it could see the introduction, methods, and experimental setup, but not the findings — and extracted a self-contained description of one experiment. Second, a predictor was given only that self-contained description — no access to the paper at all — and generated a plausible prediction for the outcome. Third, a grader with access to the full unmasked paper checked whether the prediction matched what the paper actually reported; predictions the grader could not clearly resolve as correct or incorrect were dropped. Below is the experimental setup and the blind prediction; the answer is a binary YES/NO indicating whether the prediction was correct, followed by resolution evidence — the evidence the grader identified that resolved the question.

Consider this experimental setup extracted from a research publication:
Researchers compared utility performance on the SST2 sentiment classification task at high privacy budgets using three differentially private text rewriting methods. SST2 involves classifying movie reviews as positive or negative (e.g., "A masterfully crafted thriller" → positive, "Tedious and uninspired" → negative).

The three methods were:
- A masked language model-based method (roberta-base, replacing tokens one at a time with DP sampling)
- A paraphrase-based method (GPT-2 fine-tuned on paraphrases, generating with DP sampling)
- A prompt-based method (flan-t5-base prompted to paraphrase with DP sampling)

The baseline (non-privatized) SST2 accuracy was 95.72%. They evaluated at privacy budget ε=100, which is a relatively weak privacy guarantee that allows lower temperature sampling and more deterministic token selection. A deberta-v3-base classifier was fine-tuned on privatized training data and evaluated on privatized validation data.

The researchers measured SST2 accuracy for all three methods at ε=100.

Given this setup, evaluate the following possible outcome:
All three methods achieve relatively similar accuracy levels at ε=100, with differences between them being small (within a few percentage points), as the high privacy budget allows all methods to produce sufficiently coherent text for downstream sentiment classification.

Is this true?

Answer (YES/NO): NO